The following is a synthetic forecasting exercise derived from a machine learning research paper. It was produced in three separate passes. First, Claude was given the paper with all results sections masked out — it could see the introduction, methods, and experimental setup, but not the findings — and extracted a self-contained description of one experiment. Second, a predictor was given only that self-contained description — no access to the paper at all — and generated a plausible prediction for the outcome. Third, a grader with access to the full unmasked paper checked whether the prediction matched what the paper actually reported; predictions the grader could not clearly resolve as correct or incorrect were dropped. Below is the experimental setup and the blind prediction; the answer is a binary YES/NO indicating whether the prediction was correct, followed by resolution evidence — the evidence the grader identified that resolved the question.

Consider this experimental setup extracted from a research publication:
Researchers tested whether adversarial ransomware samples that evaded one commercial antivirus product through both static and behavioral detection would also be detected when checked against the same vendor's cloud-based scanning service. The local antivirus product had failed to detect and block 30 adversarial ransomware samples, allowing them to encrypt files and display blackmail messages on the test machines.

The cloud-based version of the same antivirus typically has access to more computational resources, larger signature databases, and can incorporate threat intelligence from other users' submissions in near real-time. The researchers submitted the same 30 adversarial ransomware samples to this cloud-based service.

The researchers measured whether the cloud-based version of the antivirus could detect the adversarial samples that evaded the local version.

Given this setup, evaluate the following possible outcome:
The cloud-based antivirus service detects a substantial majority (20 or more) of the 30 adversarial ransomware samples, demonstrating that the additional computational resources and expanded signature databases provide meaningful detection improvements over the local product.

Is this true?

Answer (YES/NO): YES